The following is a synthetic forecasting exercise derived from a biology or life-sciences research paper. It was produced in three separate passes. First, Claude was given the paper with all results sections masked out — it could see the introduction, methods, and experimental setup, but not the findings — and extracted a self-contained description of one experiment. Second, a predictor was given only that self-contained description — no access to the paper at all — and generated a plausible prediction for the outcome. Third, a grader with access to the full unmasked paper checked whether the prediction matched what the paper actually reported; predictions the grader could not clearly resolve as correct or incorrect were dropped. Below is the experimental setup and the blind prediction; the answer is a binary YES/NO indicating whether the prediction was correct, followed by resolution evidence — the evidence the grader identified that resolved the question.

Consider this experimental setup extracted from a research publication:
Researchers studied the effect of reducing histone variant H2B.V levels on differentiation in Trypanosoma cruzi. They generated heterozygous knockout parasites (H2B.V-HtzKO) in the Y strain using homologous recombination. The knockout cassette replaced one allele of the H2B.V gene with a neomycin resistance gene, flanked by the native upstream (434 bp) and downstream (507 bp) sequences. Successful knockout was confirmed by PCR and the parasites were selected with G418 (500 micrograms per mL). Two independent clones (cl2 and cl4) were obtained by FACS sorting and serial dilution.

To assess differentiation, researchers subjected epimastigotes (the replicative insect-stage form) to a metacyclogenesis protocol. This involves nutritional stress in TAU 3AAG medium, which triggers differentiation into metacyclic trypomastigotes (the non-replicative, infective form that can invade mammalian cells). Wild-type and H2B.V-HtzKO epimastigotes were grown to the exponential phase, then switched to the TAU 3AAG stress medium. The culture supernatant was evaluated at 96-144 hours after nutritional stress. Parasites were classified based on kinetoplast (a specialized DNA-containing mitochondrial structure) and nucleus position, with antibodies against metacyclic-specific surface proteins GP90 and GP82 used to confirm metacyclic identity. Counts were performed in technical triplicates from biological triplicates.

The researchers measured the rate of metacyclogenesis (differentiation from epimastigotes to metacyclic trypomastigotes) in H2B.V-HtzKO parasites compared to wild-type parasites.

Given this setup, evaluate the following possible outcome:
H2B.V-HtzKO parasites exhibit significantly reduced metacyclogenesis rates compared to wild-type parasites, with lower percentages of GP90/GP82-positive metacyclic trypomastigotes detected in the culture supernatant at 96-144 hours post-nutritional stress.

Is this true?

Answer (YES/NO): NO